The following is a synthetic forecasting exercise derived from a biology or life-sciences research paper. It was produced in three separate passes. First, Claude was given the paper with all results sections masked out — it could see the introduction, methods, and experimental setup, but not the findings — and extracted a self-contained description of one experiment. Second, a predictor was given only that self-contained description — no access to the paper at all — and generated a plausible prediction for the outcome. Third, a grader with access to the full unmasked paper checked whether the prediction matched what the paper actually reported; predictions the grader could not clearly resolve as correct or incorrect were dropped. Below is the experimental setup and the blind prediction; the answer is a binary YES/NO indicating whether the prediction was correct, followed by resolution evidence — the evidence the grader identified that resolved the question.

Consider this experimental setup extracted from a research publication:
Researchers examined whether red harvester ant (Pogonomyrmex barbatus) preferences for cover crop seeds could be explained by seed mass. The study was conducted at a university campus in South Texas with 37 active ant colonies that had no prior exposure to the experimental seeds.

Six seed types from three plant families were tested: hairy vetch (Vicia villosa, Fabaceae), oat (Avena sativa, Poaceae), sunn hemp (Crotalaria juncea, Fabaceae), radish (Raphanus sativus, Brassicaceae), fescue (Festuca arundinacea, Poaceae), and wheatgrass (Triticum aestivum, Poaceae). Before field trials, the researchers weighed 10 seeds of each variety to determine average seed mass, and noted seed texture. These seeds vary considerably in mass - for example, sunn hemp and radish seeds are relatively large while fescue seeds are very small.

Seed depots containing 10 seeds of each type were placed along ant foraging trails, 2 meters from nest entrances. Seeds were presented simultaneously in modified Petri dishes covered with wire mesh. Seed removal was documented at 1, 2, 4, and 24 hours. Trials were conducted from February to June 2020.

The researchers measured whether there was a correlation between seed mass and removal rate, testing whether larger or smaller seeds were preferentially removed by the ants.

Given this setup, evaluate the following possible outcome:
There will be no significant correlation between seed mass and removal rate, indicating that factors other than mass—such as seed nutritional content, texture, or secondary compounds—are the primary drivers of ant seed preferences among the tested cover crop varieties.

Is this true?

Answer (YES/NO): YES